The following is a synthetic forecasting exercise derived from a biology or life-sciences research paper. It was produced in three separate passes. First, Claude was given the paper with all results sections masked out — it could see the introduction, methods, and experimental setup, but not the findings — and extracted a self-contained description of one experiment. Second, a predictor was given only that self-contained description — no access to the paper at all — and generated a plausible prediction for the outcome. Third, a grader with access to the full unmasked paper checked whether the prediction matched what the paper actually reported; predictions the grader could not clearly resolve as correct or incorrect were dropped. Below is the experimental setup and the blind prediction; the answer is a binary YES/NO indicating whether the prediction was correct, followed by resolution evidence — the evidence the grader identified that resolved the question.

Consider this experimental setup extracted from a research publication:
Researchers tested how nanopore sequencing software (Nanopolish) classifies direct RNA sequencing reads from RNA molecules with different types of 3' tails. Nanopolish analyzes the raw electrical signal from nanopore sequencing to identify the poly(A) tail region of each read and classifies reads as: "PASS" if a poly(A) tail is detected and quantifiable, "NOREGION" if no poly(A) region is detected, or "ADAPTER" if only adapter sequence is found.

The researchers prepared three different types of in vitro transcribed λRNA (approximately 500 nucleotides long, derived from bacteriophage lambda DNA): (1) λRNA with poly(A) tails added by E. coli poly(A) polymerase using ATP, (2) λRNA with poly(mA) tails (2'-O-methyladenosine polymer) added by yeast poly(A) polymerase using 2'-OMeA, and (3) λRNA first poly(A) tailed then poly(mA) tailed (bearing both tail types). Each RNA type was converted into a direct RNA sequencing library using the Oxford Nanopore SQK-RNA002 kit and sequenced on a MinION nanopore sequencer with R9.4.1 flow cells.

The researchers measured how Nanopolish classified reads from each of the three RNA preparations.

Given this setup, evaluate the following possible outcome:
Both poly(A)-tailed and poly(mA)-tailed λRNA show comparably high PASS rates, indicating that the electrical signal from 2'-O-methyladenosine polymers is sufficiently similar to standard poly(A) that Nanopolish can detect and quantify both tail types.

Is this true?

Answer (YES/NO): NO